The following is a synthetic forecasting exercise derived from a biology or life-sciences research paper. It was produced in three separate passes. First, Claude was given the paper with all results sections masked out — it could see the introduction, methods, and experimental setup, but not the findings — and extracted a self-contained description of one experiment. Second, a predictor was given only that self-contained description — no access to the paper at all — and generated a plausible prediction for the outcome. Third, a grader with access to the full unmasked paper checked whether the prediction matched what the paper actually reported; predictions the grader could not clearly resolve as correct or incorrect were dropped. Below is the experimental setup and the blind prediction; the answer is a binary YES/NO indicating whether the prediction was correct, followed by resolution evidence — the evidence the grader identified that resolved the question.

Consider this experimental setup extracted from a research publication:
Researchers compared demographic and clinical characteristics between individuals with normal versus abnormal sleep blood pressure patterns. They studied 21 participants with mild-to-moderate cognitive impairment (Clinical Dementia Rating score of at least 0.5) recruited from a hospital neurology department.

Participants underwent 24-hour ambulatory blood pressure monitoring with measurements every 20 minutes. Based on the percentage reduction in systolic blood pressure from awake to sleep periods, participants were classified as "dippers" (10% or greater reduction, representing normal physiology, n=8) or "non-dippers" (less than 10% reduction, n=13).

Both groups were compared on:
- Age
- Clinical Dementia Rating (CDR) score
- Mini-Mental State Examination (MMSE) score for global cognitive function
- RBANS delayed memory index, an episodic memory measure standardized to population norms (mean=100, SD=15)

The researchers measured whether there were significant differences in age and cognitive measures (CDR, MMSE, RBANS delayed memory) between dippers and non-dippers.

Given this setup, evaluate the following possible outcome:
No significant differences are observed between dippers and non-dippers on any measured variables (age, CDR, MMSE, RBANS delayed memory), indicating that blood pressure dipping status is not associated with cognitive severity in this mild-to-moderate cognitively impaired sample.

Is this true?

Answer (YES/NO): YES